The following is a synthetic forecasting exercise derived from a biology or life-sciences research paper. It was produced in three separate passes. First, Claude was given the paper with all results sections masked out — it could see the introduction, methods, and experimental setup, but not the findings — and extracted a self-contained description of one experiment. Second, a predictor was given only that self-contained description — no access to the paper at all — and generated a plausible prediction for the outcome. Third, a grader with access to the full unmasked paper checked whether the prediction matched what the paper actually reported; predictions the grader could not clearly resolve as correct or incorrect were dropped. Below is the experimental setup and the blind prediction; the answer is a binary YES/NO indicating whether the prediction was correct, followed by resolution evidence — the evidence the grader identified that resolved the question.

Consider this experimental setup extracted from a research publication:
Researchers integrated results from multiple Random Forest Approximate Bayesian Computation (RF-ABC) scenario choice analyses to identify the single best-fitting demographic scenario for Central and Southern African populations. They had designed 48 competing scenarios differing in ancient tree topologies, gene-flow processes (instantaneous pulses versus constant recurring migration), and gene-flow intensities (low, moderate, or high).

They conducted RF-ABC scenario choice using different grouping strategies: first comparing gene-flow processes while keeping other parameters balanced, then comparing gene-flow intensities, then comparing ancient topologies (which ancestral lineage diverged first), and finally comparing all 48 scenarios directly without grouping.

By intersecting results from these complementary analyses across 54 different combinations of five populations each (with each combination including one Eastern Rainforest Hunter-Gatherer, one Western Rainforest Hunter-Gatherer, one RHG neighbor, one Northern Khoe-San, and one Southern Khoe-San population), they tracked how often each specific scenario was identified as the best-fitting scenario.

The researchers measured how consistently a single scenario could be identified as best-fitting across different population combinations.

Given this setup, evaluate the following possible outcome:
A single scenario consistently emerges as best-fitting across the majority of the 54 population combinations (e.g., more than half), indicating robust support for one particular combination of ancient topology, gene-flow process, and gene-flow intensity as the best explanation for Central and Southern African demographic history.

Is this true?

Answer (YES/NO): NO